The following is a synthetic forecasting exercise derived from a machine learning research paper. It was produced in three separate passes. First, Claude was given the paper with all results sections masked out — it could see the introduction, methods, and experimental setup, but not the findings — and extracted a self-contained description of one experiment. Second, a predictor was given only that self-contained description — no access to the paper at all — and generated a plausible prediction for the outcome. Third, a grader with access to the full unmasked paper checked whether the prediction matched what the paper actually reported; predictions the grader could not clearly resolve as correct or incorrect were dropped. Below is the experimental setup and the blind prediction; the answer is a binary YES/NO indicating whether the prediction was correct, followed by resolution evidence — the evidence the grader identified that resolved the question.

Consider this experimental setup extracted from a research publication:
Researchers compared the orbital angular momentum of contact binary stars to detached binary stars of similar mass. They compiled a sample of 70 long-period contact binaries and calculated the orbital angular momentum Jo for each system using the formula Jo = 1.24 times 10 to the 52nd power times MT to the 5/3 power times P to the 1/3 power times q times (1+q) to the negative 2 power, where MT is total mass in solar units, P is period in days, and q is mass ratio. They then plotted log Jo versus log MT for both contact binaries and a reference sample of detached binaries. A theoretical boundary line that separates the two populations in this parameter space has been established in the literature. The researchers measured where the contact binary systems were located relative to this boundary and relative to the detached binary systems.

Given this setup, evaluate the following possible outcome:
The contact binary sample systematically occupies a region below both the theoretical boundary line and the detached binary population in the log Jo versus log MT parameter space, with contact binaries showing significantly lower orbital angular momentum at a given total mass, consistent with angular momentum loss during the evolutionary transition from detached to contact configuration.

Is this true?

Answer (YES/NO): YES